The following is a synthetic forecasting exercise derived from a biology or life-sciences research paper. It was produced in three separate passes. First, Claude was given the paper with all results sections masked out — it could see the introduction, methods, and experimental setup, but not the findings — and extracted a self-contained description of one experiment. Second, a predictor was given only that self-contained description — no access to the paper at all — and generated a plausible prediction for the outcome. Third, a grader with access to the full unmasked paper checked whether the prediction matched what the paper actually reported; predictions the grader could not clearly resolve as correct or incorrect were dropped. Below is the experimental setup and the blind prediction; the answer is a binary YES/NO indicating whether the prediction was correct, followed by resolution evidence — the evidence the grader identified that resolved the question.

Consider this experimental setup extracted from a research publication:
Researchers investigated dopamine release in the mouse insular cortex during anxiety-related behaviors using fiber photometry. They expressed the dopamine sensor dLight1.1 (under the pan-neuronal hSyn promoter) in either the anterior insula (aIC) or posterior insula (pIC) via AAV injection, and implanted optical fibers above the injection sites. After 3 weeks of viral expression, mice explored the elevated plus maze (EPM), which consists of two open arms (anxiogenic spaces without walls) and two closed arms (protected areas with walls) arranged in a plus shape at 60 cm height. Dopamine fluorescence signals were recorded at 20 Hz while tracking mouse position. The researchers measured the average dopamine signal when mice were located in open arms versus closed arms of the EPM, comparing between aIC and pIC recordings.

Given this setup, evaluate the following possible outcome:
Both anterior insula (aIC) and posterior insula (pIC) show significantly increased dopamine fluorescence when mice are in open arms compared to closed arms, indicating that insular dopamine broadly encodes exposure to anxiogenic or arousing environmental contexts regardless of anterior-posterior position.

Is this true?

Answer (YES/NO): NO